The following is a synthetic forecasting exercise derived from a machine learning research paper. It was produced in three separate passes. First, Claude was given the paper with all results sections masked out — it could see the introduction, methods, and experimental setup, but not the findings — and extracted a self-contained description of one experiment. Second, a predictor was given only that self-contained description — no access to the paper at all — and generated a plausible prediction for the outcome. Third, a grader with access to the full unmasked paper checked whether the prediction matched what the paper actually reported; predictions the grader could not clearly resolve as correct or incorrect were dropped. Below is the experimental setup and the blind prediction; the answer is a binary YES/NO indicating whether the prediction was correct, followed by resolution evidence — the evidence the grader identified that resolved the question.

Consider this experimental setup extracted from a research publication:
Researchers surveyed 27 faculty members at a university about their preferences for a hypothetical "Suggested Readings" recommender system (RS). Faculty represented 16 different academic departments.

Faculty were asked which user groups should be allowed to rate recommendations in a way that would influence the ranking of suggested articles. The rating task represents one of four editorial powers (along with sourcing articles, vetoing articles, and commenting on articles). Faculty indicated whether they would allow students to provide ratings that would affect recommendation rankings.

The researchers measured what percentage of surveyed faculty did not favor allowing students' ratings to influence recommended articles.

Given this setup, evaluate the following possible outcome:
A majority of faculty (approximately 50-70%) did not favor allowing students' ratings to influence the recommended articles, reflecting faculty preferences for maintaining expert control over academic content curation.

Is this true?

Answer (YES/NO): NO